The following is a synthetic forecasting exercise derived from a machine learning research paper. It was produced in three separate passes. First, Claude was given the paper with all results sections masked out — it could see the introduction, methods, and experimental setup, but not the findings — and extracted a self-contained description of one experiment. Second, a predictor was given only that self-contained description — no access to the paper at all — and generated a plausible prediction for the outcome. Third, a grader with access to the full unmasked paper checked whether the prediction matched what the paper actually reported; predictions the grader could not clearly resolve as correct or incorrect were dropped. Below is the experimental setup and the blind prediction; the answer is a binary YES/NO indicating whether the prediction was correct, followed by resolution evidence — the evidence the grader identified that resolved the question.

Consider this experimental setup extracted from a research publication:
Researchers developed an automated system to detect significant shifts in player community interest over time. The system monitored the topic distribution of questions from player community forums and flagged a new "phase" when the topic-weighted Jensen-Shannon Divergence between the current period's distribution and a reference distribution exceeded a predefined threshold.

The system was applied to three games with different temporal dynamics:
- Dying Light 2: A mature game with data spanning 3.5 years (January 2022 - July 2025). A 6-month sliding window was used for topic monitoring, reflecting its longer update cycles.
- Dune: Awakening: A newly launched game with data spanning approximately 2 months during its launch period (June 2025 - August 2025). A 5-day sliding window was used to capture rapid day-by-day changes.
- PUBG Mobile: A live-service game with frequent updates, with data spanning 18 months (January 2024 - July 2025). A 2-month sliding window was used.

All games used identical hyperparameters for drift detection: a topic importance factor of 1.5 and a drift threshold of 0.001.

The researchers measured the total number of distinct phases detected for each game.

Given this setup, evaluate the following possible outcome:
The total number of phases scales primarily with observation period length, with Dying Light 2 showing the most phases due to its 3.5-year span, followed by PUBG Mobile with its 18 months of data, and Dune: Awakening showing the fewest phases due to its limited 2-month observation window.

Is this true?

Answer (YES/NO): NO